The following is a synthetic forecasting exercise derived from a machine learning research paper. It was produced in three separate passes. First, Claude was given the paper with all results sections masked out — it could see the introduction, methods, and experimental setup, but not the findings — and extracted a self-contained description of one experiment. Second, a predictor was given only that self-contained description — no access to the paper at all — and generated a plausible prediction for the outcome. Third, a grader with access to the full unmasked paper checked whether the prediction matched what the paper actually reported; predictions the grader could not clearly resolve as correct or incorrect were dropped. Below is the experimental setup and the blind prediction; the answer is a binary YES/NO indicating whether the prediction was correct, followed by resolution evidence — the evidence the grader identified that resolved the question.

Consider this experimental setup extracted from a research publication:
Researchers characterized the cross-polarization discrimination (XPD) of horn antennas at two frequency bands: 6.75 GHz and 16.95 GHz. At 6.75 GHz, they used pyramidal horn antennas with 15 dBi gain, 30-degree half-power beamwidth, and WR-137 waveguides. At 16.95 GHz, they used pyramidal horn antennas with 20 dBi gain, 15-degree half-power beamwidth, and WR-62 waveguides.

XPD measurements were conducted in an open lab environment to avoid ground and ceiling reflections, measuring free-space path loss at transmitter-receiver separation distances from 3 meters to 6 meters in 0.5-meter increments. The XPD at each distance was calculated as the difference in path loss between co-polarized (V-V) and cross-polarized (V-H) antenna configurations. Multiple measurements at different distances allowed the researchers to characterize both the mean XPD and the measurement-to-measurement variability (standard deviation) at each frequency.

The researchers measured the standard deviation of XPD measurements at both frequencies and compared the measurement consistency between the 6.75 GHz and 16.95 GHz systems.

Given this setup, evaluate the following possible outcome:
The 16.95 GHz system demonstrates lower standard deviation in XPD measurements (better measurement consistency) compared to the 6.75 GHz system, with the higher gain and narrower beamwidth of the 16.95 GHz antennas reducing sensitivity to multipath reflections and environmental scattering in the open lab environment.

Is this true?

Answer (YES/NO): YES